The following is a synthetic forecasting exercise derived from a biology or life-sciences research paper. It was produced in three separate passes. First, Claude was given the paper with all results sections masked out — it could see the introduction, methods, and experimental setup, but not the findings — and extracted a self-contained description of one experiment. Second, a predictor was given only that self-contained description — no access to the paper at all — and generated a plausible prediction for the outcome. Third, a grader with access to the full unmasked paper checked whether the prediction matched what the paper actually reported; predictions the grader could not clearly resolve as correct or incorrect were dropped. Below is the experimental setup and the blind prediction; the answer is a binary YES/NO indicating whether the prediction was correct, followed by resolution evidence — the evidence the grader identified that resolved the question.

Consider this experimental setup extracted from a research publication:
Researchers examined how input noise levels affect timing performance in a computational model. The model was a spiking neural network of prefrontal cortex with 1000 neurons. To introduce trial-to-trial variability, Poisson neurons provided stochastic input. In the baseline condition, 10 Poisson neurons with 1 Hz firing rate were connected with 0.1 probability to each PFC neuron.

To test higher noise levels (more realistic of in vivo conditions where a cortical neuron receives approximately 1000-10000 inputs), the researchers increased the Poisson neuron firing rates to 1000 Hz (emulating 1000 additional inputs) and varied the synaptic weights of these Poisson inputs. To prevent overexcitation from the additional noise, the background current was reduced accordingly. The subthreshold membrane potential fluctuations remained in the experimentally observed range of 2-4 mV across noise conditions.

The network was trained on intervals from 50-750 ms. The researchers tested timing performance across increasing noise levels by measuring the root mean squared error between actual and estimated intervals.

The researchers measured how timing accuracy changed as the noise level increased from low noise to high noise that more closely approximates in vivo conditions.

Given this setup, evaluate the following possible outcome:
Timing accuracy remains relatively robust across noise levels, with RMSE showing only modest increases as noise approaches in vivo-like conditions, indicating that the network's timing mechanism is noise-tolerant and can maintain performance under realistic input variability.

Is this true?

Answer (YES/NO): NO